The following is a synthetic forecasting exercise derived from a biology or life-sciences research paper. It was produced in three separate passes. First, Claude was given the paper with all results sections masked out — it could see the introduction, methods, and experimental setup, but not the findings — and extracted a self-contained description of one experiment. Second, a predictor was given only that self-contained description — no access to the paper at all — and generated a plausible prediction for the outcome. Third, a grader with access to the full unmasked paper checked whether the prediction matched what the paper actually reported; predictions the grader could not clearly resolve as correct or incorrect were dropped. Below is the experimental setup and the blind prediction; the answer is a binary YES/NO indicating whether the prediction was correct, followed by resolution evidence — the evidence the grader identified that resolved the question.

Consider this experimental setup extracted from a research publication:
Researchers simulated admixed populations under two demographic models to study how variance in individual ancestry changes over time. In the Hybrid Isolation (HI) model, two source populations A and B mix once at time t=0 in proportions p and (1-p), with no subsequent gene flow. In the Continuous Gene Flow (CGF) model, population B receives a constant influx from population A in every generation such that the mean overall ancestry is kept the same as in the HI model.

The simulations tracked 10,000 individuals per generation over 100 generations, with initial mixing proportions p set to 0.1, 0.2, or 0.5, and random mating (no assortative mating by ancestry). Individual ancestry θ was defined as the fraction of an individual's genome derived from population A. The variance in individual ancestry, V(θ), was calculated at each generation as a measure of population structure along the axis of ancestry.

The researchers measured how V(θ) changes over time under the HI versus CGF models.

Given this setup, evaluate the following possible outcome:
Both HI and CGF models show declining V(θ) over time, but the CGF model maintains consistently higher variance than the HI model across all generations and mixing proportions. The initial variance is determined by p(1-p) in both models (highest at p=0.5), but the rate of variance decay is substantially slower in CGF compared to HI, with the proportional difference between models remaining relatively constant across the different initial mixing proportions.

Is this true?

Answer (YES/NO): NO